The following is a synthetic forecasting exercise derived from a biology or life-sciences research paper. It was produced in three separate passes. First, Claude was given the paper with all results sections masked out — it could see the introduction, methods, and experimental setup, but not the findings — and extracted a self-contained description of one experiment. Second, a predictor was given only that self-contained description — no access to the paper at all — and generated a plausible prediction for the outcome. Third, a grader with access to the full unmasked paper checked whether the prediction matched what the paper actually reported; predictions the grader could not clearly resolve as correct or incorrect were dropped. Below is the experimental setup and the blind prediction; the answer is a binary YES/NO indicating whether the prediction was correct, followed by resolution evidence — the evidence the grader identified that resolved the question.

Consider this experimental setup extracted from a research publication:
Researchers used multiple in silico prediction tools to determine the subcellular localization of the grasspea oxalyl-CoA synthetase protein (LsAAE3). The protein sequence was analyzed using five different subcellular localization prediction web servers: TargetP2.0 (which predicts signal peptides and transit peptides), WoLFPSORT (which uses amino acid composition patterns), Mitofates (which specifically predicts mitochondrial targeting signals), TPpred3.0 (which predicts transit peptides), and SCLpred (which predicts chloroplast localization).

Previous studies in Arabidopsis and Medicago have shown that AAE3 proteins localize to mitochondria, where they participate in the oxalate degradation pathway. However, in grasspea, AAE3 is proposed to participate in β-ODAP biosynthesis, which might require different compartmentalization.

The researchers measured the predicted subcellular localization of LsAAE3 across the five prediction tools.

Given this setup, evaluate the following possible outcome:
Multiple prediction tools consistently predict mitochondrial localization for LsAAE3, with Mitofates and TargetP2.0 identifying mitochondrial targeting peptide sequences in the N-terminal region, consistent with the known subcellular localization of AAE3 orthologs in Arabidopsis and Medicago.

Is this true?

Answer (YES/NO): NO